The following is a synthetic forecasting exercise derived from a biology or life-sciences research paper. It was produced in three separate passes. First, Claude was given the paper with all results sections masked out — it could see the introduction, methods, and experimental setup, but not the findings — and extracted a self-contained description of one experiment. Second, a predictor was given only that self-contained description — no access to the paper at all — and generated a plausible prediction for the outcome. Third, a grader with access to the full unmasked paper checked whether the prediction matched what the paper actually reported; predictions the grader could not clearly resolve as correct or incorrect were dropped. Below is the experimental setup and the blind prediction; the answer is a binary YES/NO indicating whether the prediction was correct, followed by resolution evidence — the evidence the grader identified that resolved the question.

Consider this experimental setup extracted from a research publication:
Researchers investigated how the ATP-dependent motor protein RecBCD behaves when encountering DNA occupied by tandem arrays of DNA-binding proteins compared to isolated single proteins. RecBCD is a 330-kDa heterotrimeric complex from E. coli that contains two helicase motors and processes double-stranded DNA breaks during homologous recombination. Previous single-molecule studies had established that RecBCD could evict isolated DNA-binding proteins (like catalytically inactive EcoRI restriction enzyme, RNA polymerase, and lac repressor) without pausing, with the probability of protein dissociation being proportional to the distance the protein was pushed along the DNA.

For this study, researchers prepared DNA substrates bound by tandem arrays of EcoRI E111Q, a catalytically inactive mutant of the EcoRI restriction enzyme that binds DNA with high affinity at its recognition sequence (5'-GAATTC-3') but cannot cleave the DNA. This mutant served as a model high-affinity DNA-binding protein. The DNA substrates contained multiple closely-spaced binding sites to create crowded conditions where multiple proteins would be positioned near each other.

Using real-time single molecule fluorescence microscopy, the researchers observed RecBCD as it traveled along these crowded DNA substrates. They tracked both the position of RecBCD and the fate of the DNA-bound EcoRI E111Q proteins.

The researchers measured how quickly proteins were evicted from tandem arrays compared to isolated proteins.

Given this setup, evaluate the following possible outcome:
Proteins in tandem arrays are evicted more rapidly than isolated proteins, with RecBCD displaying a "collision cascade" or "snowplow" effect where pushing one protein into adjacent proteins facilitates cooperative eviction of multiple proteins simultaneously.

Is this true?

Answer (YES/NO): NO